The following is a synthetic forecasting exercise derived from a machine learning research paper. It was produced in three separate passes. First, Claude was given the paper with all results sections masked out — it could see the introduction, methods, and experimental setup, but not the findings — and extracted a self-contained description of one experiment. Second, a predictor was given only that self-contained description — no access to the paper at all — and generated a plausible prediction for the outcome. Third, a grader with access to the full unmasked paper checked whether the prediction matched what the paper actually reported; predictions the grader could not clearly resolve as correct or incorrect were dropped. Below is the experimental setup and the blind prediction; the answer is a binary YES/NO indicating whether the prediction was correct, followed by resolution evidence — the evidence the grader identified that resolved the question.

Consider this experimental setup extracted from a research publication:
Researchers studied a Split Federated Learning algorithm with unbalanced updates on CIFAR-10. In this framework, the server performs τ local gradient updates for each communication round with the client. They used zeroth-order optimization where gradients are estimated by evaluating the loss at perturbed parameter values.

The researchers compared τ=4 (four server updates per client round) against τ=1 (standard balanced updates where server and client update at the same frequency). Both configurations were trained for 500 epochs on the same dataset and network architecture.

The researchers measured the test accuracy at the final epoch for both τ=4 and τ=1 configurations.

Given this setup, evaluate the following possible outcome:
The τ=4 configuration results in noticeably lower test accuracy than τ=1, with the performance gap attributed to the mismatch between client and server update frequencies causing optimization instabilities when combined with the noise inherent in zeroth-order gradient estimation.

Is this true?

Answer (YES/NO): NO